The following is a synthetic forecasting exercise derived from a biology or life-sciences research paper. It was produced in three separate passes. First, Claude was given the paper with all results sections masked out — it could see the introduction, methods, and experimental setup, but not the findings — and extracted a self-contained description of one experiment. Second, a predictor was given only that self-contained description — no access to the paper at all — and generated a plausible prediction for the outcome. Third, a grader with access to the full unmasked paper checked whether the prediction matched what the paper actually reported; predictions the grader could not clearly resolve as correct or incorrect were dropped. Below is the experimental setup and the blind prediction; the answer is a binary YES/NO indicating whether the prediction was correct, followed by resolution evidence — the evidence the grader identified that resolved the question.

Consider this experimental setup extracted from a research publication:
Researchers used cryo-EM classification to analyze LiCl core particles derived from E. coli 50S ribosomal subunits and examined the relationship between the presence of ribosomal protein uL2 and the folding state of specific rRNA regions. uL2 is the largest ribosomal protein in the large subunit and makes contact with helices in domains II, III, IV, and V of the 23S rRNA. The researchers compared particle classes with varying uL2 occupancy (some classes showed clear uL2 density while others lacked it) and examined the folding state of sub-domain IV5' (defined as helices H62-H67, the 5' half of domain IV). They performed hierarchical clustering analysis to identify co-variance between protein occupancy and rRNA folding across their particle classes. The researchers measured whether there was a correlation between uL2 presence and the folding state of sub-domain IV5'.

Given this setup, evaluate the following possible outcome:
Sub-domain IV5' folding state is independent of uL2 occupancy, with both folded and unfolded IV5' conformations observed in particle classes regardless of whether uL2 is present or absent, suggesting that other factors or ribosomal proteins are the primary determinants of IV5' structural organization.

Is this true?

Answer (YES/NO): NO